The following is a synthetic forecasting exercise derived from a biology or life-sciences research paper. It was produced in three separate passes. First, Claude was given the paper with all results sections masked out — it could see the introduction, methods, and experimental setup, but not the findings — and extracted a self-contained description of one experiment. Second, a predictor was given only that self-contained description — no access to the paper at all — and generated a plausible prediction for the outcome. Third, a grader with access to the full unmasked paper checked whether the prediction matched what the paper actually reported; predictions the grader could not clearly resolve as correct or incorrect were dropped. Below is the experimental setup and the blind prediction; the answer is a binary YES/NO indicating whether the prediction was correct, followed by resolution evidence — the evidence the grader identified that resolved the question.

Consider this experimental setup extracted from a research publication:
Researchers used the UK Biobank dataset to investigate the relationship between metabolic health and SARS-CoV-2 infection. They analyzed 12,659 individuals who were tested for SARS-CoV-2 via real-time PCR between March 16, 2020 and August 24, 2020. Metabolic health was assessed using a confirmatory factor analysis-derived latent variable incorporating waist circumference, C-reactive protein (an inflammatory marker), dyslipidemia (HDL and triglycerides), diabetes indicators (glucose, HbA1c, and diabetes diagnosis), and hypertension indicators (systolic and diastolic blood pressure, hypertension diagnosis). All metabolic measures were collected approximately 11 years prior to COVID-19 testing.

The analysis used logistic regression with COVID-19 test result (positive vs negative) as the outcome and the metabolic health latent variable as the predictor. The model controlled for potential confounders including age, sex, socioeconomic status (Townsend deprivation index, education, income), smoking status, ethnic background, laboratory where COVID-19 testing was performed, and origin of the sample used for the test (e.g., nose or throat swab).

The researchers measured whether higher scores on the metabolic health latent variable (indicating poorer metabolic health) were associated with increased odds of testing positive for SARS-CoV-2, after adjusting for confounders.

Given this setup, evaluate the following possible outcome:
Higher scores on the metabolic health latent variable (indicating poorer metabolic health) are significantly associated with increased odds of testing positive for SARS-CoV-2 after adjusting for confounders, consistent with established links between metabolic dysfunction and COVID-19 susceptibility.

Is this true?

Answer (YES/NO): NO